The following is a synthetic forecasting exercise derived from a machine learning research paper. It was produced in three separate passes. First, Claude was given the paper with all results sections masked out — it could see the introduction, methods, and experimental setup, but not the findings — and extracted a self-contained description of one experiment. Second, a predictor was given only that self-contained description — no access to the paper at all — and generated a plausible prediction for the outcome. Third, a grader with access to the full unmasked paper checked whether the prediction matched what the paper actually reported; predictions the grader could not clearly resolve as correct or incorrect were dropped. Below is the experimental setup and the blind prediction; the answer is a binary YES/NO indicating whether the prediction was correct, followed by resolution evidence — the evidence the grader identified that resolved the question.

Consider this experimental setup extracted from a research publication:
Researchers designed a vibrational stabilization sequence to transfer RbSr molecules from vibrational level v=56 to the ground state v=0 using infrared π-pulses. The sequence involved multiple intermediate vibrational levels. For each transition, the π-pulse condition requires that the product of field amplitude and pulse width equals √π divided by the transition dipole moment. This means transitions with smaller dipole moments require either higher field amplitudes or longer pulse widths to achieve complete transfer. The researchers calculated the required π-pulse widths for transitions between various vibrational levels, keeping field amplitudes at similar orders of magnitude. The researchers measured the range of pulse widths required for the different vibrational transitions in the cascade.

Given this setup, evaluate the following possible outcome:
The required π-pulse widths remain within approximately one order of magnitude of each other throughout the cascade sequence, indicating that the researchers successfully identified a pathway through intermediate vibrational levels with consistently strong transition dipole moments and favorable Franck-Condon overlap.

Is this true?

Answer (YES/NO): NO